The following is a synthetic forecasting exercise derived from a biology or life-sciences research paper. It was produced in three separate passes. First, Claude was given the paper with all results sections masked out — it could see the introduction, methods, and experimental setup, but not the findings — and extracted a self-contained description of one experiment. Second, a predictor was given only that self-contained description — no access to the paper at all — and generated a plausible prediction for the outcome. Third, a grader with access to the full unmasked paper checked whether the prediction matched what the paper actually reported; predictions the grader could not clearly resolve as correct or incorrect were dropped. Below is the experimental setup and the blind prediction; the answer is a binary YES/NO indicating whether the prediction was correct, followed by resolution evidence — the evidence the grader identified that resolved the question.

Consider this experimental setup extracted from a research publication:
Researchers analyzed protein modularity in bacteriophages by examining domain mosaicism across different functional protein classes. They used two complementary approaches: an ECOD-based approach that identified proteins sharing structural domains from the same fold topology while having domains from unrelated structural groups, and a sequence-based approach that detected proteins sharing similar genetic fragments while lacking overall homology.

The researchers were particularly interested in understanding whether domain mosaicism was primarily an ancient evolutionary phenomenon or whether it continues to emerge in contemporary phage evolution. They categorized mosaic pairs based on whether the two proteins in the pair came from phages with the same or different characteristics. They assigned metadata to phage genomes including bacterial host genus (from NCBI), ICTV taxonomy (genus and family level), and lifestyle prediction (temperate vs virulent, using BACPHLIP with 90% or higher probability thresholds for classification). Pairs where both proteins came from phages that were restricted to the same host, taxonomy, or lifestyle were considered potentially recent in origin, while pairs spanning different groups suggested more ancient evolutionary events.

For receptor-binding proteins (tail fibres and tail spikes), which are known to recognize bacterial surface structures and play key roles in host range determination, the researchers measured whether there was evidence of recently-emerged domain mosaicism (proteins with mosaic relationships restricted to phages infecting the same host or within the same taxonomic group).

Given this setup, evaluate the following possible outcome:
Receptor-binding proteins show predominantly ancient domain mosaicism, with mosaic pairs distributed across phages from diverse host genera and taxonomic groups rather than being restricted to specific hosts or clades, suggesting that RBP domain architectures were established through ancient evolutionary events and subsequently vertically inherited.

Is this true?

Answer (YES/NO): NO